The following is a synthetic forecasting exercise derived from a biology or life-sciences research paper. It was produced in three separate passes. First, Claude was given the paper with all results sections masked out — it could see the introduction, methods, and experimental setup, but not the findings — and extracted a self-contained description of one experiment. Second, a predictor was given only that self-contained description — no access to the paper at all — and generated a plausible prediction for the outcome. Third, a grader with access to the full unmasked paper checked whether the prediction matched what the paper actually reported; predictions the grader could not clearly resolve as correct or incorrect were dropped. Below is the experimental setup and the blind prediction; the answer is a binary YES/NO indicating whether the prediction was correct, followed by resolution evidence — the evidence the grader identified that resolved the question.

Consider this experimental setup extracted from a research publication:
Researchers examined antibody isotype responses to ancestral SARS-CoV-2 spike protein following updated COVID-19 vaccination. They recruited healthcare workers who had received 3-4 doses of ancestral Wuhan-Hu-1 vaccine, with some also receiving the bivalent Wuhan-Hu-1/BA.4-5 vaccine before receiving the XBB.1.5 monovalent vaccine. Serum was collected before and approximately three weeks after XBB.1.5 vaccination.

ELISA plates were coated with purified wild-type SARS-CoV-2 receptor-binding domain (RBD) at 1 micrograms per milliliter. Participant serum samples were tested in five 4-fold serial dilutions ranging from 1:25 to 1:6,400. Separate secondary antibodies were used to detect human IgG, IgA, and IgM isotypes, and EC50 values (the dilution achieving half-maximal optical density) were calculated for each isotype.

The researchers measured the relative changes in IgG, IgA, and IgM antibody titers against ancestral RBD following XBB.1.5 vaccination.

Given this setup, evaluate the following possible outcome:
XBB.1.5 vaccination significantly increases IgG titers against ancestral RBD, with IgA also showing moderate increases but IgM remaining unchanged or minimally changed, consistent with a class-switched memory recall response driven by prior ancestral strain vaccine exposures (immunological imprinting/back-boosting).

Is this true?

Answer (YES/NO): YES